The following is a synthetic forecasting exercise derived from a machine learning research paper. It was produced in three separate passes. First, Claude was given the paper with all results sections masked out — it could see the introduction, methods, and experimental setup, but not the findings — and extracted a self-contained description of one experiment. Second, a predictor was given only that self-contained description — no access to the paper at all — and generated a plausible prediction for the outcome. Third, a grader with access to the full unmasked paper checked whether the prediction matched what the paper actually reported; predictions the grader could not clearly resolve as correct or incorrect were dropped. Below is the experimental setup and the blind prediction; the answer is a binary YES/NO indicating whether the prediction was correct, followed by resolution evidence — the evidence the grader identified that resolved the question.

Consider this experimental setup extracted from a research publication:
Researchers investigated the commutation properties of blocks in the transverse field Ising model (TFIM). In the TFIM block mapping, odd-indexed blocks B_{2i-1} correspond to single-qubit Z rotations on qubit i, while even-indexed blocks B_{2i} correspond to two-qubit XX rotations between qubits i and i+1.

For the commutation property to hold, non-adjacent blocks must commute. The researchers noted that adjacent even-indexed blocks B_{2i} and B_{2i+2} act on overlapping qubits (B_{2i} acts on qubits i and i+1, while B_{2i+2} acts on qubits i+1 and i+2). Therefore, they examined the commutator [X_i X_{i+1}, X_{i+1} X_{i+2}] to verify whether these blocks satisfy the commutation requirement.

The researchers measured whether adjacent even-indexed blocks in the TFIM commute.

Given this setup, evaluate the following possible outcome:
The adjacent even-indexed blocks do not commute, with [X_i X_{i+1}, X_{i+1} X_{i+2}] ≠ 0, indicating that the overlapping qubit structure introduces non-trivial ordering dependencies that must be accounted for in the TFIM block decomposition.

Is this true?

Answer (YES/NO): NO